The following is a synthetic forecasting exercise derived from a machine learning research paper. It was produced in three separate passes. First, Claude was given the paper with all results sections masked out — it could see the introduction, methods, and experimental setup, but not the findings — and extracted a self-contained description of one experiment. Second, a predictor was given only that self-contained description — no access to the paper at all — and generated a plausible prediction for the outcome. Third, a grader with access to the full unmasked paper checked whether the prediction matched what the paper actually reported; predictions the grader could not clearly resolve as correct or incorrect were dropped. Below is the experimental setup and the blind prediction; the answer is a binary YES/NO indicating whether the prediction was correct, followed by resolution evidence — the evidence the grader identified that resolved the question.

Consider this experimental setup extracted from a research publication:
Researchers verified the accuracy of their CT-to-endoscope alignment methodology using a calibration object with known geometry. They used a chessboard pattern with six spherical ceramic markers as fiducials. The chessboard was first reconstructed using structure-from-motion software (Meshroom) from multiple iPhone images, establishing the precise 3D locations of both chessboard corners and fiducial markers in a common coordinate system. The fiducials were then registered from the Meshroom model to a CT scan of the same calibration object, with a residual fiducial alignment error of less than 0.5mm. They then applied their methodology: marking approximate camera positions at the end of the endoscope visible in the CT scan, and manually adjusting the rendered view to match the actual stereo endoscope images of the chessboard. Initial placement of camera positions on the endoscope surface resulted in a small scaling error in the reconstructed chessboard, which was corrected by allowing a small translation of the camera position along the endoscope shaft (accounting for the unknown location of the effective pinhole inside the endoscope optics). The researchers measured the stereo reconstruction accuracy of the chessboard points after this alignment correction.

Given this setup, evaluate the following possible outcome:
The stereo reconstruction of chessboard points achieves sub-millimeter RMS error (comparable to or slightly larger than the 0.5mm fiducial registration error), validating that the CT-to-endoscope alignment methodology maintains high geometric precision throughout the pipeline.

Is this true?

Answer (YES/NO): YES